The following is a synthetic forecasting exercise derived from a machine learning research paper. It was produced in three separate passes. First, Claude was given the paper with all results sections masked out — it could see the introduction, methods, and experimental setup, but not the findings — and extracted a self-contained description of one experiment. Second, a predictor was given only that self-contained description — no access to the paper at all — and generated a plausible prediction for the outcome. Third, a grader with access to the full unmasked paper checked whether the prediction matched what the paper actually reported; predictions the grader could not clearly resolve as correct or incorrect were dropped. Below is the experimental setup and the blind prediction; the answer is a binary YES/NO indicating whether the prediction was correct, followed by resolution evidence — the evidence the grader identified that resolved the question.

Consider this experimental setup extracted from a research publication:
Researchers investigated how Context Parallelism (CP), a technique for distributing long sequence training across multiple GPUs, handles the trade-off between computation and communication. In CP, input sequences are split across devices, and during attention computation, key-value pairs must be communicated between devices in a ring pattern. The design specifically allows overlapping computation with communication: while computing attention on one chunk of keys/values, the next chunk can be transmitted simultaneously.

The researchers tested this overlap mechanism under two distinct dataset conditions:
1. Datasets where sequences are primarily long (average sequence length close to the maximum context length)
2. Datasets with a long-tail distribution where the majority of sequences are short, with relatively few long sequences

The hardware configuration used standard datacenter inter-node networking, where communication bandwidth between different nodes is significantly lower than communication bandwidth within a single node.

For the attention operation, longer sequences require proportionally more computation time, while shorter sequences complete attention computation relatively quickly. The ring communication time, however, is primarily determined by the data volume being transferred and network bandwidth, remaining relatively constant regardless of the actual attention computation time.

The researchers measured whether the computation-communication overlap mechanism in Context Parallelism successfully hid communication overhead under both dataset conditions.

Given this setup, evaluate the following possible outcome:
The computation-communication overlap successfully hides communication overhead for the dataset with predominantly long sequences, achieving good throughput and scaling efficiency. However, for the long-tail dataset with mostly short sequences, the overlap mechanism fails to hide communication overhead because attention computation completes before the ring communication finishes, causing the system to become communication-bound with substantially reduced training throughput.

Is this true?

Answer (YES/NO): NO